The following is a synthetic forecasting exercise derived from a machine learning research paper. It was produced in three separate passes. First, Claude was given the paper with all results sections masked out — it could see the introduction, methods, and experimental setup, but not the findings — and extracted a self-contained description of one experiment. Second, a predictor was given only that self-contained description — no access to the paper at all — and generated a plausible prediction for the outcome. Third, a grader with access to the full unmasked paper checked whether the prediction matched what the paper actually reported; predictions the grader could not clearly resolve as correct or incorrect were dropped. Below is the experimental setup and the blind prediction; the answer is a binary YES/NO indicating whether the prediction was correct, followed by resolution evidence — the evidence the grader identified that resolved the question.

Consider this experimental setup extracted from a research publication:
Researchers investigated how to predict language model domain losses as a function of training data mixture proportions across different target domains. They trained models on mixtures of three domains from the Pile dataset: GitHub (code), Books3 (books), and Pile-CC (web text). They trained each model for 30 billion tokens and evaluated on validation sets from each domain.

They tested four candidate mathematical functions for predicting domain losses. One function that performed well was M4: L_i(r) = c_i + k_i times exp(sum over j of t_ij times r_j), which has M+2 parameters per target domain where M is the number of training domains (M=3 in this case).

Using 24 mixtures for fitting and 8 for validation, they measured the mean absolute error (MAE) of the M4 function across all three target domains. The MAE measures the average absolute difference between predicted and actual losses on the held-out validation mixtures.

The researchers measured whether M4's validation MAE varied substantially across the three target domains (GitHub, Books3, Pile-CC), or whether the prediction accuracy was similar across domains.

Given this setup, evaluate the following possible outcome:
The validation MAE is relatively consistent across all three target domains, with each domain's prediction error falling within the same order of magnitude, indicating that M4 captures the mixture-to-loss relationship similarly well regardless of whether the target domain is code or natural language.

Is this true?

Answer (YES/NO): NO